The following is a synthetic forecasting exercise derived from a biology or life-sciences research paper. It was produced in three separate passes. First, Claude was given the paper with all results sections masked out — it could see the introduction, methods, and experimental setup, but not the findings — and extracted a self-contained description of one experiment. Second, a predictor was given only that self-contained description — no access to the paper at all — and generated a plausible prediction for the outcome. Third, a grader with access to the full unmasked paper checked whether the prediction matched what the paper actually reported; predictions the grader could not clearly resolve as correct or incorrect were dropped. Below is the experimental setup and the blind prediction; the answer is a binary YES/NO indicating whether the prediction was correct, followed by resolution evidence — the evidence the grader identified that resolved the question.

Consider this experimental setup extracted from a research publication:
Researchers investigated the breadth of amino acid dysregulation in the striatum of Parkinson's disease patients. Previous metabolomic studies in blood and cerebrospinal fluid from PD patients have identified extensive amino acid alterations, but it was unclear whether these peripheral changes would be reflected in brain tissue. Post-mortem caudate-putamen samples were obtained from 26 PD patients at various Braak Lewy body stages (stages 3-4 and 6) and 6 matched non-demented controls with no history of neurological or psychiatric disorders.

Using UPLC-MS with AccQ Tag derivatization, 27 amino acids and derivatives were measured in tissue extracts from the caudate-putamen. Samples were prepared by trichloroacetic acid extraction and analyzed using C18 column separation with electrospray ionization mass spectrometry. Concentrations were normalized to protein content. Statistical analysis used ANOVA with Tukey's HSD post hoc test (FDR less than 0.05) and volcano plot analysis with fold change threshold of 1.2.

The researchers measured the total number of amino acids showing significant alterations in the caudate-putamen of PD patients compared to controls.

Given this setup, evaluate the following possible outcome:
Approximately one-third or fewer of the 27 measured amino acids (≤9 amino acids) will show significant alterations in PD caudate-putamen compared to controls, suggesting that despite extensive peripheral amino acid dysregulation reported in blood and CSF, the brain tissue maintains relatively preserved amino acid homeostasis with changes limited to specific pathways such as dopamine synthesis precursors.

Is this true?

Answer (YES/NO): YES